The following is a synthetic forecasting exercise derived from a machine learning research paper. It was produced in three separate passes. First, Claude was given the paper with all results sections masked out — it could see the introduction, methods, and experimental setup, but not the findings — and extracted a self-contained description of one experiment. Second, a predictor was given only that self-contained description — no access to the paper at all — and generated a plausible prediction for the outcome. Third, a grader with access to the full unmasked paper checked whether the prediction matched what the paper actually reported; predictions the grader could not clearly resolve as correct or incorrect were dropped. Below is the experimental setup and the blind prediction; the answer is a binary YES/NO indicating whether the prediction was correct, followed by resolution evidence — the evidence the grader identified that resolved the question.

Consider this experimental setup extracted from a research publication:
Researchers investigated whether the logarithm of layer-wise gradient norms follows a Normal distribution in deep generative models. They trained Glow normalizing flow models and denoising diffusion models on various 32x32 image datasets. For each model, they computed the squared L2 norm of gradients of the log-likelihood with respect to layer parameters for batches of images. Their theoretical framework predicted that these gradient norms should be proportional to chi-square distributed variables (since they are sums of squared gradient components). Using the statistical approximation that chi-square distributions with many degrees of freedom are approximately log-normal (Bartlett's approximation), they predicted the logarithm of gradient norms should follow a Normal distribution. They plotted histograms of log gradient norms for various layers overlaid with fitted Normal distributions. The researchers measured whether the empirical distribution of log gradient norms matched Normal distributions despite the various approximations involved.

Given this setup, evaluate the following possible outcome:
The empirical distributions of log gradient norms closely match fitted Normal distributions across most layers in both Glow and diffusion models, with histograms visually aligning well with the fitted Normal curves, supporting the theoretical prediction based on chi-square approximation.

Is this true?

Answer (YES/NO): YES